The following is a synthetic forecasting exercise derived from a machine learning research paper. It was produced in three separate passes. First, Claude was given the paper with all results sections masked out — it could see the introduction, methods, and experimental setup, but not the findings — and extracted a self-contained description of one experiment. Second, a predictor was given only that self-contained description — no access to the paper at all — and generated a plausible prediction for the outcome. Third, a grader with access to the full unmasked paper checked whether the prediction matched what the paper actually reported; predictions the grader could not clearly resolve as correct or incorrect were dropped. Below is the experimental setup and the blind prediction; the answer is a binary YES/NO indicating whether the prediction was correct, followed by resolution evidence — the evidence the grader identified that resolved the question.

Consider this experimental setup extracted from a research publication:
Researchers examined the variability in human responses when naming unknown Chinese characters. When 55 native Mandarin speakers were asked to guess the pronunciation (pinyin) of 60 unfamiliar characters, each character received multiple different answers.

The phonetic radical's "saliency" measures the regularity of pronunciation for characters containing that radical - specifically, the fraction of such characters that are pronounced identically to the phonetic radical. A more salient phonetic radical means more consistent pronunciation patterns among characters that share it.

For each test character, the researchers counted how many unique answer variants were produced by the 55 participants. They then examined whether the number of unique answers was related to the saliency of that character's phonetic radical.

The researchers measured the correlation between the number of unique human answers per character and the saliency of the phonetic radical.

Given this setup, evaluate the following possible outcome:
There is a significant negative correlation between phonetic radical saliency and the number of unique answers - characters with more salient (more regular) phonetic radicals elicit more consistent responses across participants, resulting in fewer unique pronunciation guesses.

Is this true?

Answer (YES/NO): YES